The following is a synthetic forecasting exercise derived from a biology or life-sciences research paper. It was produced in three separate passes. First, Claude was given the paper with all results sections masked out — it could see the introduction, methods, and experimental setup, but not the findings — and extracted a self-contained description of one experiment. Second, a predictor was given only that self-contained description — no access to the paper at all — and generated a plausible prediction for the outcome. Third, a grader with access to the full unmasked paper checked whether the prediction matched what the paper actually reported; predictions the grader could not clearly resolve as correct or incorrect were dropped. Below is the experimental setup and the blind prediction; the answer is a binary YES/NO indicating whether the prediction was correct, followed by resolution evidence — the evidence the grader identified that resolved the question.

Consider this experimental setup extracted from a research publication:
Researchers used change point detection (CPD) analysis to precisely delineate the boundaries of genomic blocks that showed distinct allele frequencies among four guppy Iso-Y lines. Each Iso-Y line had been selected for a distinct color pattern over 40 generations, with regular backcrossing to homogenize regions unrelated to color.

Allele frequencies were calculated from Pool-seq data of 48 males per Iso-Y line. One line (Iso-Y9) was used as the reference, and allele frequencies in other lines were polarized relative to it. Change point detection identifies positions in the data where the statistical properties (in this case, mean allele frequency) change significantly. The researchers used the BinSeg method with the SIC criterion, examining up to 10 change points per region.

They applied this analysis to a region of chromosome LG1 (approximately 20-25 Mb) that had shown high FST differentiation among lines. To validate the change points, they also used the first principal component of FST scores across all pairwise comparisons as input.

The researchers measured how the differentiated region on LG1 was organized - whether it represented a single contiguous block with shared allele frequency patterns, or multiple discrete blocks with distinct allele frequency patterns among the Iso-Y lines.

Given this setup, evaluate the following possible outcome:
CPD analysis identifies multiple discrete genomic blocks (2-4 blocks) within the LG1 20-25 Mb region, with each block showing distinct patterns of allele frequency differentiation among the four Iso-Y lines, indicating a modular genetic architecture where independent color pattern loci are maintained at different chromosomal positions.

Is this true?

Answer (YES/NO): NO